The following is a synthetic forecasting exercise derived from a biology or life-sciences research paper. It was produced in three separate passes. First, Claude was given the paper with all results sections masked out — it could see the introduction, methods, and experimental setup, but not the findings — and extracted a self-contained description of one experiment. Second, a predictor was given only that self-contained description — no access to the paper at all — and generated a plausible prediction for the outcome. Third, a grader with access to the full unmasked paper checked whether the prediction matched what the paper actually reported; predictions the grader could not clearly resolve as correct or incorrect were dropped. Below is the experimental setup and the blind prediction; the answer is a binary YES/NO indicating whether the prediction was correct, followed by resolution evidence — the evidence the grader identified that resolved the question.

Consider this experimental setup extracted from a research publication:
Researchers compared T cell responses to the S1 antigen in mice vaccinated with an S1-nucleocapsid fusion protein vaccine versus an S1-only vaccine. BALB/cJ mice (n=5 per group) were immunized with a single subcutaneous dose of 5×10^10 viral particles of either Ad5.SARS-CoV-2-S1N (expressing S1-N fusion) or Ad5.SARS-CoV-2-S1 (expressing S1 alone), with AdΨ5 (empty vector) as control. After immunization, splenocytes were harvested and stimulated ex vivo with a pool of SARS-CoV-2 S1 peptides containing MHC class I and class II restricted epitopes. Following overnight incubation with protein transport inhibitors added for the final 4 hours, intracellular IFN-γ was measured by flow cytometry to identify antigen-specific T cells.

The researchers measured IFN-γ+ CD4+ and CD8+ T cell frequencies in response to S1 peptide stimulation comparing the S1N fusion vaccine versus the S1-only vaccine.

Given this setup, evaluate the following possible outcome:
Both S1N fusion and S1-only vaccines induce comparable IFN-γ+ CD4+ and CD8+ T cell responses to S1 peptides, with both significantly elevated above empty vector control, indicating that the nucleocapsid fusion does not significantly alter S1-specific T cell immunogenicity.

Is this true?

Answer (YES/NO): NO